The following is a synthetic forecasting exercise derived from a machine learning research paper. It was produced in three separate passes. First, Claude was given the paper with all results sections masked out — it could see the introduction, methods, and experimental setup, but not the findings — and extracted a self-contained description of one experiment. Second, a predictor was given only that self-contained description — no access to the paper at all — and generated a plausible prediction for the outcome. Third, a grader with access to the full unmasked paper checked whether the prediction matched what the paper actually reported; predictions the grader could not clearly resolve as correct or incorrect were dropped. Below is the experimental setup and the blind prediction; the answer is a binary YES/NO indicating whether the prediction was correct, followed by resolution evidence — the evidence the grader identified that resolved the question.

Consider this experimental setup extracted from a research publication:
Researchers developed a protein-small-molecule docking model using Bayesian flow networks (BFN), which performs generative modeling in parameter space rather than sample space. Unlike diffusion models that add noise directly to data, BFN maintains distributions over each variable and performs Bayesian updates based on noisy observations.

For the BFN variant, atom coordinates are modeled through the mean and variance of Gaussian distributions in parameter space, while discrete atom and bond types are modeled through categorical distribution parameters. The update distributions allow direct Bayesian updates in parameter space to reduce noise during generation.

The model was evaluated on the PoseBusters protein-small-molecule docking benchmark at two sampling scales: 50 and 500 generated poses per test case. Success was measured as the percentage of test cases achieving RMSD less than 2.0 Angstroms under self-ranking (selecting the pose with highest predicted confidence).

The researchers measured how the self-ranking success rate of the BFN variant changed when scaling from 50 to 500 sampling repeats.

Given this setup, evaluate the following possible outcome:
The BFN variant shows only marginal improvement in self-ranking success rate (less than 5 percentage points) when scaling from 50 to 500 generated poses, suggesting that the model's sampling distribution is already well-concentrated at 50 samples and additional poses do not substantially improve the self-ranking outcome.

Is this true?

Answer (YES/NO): YES